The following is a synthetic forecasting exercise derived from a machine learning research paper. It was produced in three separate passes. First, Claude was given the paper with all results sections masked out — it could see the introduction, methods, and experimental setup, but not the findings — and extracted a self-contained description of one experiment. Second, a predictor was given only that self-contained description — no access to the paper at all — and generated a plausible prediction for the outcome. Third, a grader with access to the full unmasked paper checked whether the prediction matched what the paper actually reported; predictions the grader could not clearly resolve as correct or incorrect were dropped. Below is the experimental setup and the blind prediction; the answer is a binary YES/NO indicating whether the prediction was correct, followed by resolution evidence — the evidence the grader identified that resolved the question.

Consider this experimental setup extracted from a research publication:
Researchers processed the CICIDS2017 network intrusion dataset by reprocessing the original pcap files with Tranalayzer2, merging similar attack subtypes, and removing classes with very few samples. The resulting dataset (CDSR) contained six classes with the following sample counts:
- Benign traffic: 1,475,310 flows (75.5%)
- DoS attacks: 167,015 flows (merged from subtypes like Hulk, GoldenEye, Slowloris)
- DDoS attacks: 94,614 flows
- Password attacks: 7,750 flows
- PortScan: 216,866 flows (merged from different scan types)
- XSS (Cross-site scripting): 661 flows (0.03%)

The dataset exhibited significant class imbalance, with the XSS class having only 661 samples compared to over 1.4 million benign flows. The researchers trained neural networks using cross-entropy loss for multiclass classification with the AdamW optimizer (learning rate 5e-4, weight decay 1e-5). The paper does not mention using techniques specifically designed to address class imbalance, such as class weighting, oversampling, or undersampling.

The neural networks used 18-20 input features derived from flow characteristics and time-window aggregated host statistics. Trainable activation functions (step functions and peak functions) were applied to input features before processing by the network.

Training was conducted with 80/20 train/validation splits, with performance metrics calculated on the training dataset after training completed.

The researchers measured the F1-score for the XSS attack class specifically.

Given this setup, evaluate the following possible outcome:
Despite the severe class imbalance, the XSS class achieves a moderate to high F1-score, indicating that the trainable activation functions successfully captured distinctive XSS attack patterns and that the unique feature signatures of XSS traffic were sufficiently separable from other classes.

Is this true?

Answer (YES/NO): NO